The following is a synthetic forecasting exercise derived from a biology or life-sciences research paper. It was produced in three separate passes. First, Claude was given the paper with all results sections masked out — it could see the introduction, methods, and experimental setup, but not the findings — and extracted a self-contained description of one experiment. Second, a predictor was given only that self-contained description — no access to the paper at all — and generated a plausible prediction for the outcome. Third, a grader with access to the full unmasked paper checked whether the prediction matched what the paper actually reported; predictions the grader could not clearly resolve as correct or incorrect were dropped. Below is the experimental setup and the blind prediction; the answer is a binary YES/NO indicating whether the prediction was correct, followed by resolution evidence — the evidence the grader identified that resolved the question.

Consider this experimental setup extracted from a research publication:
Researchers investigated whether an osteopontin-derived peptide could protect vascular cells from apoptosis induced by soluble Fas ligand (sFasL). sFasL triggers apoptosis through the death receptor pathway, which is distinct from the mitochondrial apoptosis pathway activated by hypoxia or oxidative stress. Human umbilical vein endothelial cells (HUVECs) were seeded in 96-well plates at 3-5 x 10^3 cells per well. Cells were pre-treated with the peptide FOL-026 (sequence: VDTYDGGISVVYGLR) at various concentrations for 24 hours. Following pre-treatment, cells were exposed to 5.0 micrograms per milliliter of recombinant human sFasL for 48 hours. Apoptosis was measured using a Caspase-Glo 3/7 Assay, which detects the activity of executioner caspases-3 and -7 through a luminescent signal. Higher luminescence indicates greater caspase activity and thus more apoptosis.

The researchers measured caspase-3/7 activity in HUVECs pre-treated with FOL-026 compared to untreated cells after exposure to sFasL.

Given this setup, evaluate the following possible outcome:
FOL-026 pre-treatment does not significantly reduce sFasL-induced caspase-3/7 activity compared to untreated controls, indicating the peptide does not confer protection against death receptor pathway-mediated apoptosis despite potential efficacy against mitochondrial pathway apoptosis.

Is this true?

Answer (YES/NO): NO